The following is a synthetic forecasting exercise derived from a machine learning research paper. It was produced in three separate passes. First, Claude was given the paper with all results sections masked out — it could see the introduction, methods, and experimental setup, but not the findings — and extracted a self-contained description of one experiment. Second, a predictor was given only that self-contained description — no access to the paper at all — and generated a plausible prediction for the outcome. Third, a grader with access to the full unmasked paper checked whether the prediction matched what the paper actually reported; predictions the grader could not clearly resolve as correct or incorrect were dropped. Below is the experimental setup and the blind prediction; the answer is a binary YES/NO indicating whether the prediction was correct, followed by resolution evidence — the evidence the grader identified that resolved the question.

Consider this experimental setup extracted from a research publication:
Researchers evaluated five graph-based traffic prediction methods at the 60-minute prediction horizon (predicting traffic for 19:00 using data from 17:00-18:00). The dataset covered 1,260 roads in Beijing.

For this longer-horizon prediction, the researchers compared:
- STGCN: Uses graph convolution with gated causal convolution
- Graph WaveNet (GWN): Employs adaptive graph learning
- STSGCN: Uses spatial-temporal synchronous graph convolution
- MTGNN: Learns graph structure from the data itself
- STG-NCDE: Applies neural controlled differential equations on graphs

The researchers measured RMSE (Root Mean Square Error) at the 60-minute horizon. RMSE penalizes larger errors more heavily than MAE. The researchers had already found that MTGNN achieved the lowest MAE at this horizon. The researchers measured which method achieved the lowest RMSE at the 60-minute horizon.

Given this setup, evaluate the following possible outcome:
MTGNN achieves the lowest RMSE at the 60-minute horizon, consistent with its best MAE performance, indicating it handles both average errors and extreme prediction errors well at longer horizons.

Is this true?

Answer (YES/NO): YES